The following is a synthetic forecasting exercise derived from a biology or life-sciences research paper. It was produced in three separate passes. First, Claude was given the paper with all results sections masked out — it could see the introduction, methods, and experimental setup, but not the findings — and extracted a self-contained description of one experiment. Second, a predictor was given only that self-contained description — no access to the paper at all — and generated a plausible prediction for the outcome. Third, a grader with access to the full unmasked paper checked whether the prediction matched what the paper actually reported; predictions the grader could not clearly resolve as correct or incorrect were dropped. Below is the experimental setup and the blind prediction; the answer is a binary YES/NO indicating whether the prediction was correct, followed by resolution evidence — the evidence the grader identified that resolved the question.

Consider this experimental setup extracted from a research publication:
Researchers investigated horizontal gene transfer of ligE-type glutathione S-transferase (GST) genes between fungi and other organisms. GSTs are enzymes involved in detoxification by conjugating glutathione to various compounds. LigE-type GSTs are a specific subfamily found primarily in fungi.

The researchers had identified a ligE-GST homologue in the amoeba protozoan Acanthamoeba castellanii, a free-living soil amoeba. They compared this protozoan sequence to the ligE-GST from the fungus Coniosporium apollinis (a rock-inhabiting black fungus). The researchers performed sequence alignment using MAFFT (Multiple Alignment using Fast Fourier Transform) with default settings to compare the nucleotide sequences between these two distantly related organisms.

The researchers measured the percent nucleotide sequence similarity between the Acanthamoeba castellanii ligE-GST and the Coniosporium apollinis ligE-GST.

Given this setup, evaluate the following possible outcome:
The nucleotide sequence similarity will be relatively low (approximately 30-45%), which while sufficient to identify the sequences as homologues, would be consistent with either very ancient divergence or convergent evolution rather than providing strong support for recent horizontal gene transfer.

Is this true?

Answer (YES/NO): NO